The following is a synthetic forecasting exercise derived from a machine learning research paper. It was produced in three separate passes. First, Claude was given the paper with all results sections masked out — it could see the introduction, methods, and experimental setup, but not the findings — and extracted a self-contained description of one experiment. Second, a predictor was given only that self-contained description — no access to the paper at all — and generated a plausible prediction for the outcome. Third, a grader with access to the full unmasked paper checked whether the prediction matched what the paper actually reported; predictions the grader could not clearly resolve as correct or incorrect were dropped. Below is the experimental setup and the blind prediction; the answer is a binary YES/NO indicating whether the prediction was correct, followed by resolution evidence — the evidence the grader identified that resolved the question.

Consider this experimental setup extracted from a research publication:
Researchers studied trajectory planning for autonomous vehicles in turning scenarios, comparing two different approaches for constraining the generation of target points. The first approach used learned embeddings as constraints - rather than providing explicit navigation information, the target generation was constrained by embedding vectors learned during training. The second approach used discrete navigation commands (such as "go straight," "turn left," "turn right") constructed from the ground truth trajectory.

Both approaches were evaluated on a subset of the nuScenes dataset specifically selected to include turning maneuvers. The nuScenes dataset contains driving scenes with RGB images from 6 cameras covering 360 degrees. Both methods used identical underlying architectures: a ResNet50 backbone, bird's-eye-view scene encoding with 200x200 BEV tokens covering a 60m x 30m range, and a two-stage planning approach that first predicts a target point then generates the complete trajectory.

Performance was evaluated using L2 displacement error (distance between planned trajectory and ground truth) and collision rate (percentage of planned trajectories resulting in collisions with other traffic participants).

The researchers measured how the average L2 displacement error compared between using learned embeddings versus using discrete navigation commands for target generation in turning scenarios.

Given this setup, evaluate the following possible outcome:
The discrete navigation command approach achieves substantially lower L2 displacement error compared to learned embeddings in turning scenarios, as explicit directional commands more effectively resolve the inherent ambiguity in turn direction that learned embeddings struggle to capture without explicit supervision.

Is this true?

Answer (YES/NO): NO